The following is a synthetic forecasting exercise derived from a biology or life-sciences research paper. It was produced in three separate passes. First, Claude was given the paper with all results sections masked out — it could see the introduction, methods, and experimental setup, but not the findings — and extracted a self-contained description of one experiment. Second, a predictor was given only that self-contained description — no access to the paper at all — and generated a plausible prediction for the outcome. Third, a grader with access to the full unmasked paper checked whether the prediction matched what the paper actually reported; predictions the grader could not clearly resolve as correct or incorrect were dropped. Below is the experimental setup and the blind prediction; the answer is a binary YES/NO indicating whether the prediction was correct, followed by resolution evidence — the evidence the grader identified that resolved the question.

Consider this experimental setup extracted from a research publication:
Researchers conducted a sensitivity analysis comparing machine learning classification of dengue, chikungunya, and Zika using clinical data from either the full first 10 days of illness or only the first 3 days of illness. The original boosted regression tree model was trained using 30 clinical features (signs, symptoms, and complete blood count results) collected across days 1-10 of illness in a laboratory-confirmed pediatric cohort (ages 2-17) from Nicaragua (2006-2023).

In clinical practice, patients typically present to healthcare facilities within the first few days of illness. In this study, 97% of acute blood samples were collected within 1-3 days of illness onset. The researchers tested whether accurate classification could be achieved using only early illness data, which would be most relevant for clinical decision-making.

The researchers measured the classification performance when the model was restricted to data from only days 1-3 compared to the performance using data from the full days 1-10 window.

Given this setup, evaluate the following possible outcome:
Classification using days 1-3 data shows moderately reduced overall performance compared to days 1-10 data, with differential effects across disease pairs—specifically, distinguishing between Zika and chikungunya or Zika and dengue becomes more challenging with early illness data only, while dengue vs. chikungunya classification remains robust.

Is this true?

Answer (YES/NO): NO